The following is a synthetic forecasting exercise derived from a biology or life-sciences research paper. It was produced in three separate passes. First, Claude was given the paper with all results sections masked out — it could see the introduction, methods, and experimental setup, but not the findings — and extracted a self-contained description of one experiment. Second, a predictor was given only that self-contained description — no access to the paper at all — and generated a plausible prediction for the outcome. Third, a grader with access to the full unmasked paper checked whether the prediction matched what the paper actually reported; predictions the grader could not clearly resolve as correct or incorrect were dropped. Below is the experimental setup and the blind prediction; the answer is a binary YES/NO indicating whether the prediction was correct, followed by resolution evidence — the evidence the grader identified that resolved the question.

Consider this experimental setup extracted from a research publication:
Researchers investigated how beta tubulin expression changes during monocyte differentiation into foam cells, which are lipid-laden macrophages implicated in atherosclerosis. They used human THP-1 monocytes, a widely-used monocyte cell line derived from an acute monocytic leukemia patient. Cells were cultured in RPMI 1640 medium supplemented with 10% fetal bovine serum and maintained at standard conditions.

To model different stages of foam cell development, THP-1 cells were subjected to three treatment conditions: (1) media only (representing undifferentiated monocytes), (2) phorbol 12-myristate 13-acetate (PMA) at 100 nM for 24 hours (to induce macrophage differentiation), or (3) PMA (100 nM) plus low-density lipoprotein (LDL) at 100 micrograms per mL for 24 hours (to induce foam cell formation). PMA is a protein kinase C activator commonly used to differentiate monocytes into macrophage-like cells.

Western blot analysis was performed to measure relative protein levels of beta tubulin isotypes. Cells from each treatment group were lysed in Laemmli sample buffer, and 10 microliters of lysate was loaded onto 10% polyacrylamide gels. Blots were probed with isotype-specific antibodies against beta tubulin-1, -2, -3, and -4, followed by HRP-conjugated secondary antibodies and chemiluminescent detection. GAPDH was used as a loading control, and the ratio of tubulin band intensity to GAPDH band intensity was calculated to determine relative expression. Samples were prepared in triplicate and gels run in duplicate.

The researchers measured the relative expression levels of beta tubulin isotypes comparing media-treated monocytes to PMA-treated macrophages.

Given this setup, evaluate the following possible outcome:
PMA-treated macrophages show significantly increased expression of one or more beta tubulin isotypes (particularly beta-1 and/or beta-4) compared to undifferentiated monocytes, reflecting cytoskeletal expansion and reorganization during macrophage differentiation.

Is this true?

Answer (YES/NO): NO